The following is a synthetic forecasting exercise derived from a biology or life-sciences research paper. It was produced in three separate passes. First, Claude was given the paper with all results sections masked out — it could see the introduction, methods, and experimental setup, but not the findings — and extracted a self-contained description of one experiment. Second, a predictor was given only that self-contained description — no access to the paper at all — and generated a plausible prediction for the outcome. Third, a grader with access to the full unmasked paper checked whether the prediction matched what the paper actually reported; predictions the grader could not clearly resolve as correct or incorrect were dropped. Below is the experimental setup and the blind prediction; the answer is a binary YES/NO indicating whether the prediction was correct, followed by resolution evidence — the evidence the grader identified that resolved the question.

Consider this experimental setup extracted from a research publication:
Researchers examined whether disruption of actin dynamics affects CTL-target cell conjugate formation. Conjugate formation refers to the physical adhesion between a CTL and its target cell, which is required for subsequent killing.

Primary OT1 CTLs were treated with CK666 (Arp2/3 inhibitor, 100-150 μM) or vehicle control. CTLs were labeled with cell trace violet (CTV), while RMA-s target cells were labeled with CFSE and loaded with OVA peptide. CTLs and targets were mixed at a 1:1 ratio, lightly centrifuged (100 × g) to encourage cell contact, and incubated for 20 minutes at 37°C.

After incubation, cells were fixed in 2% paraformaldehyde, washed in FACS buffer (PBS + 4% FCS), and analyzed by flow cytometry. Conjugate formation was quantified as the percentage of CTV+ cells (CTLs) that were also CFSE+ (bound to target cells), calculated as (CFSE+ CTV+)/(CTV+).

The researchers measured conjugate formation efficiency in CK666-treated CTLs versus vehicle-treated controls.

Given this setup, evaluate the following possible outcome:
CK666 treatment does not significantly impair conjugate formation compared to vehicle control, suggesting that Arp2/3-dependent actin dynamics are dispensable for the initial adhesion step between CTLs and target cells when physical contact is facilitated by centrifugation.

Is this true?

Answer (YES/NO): NO